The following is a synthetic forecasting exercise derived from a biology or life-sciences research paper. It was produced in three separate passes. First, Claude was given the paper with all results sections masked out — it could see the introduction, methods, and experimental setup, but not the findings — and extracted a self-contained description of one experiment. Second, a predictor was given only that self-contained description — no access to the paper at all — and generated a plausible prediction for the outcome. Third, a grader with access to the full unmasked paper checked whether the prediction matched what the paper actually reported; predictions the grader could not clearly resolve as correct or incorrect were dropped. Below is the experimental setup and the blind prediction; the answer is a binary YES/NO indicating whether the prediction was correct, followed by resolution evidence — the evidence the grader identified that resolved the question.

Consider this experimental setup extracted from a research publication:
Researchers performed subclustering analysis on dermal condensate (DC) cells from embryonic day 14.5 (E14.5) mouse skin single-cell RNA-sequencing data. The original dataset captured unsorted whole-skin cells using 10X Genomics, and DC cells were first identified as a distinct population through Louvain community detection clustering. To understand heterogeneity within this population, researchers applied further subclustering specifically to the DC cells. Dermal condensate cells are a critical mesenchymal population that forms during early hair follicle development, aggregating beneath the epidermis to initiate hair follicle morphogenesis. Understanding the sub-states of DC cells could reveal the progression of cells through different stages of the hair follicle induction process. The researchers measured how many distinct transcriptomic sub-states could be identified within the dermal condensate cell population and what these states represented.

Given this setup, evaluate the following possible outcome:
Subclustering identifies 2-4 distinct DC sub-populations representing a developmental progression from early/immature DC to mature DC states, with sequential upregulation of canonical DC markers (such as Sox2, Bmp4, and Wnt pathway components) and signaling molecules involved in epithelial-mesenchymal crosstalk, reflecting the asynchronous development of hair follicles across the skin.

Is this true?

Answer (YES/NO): NO